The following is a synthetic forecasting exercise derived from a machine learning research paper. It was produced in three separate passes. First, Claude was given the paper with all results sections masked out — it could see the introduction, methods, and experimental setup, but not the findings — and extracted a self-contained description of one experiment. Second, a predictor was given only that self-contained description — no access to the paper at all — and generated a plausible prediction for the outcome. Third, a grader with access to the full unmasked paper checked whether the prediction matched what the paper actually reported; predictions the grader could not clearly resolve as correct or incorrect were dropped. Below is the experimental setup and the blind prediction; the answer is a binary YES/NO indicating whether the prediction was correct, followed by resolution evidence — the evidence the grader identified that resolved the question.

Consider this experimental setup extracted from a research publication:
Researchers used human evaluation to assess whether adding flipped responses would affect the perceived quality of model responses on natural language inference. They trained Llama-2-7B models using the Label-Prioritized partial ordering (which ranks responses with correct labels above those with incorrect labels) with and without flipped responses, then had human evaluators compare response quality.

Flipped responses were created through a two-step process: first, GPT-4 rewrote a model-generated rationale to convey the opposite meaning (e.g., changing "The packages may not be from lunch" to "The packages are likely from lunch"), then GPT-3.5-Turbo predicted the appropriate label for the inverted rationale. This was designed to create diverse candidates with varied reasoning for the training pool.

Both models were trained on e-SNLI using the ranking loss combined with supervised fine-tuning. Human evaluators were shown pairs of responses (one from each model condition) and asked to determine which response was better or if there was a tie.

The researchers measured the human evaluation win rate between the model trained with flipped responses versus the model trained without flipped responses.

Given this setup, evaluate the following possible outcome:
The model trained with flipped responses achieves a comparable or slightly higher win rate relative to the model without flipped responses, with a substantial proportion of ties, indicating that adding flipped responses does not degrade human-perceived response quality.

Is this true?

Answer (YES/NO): YES